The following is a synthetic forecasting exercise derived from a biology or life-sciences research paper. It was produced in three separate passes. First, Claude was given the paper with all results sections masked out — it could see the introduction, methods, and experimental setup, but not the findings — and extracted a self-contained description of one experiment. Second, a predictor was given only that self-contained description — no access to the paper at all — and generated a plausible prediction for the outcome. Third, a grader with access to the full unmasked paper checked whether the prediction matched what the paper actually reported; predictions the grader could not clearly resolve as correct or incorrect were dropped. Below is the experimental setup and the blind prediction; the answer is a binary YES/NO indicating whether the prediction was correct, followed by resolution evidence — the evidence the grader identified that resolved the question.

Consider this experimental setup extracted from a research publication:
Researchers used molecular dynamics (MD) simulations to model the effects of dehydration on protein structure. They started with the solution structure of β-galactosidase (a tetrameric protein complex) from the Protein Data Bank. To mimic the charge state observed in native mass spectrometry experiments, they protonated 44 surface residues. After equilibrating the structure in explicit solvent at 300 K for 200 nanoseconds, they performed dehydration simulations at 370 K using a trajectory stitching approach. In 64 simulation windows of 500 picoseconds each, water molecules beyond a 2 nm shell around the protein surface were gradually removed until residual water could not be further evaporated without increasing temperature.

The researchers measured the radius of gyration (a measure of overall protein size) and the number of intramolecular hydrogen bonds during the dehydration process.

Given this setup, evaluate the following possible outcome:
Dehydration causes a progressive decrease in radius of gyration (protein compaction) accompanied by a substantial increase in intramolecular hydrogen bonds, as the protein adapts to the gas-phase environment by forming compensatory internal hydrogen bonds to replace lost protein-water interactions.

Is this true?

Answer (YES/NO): YES